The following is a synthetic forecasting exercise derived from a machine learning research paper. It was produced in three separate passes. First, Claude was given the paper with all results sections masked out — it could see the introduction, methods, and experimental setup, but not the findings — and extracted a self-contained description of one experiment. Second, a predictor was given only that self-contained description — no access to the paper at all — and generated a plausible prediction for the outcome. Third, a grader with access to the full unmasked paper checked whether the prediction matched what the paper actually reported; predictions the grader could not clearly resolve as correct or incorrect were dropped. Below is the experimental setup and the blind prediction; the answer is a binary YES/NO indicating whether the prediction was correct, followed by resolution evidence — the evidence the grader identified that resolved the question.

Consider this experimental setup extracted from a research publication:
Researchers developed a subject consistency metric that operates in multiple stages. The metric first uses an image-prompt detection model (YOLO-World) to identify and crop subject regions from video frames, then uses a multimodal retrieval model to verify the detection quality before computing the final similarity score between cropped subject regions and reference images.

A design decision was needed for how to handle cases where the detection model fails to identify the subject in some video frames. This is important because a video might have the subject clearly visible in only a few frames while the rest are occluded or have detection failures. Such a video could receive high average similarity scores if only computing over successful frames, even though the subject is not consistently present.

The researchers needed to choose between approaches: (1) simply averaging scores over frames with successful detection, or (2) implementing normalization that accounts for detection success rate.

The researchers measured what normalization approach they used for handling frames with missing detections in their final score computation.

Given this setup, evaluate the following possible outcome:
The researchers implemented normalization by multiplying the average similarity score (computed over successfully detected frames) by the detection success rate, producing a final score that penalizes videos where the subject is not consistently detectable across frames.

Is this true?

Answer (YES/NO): NO